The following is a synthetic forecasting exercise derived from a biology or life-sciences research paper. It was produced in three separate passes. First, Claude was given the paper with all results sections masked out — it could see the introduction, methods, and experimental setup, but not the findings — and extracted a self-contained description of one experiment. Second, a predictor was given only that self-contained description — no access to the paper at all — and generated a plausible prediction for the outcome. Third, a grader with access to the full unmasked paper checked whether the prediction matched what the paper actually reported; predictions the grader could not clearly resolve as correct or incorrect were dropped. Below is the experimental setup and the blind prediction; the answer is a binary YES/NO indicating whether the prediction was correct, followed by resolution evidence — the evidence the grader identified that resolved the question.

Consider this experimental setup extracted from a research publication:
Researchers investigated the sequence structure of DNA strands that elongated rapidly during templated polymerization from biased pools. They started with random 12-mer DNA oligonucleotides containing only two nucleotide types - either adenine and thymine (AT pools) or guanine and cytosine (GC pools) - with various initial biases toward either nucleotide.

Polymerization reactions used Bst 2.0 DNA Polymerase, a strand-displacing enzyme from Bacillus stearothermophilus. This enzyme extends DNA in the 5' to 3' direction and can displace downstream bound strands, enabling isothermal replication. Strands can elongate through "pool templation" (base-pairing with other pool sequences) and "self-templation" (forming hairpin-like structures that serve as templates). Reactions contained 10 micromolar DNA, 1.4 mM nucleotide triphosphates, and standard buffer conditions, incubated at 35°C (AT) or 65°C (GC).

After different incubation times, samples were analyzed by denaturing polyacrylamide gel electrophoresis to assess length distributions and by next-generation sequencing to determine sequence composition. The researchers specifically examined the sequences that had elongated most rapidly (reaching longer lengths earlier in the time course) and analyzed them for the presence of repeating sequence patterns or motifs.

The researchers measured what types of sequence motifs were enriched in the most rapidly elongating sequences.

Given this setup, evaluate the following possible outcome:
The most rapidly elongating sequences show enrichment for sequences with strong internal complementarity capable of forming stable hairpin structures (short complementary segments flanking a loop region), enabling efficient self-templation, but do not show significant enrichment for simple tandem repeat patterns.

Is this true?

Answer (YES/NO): NO